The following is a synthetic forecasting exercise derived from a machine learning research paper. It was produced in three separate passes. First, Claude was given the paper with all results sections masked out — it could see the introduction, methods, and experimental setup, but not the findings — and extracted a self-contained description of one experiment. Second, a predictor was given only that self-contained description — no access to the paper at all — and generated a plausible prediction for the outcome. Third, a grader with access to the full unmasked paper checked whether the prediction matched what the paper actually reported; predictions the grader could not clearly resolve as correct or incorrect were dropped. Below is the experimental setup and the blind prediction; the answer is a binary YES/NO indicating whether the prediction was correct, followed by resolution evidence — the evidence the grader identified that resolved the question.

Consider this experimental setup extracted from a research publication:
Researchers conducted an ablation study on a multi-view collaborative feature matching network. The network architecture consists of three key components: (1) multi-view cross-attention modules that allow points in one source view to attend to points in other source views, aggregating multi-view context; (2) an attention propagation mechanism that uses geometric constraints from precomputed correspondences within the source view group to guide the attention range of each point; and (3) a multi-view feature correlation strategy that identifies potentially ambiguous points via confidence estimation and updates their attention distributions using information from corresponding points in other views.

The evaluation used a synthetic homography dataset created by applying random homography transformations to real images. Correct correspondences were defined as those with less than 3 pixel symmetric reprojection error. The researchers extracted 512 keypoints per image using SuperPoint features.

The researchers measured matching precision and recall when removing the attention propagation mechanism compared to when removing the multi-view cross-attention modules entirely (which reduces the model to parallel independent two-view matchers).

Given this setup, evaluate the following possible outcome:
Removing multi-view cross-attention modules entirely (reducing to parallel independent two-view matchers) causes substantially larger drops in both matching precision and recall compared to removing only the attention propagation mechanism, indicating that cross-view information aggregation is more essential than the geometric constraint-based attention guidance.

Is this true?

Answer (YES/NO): NO